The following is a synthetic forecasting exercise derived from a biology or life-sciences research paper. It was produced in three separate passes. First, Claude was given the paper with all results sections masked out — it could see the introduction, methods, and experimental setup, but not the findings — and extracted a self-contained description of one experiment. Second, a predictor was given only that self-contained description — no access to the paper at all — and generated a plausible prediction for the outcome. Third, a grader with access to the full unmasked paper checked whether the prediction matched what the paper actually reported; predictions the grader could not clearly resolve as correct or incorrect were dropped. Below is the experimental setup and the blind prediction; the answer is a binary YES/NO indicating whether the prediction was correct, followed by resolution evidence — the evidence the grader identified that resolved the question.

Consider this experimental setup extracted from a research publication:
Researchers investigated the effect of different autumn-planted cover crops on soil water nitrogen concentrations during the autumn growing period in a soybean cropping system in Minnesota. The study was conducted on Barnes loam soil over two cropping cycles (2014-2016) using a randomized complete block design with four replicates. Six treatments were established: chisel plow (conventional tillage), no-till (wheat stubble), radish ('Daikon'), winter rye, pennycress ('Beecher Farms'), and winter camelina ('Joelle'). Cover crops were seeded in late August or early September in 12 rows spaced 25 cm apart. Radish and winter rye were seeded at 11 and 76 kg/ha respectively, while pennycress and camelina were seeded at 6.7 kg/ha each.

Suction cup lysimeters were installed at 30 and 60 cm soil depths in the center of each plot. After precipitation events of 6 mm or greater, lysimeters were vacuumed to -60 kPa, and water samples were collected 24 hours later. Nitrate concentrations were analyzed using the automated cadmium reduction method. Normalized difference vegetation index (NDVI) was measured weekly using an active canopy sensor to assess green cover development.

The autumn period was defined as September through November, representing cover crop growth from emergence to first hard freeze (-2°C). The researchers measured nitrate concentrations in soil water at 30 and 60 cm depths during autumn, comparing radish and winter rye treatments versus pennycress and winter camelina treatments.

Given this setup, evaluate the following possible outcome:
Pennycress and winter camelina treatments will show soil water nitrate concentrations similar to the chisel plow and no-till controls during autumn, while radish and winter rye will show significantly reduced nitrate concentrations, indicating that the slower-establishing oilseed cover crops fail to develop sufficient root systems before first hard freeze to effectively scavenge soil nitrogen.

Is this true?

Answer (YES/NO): NO